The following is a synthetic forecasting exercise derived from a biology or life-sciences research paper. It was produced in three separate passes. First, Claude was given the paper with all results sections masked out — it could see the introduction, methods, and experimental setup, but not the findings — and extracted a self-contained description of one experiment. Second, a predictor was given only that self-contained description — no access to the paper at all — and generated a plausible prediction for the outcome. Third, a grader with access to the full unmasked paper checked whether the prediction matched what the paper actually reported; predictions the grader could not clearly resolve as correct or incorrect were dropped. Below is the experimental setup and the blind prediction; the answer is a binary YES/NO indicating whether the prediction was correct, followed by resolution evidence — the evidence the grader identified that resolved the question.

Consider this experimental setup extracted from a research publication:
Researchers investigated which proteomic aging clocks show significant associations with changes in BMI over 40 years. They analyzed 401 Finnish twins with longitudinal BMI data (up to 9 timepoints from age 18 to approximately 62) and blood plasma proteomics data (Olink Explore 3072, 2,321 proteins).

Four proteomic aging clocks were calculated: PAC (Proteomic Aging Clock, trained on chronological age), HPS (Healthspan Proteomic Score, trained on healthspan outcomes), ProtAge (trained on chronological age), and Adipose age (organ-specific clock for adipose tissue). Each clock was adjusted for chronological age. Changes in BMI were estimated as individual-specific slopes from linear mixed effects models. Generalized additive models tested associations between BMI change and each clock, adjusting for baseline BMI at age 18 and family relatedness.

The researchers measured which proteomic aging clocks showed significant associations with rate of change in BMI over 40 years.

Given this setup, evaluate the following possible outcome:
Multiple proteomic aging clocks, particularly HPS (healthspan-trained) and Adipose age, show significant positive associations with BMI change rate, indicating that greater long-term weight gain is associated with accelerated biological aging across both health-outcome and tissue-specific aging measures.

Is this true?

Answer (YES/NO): YES